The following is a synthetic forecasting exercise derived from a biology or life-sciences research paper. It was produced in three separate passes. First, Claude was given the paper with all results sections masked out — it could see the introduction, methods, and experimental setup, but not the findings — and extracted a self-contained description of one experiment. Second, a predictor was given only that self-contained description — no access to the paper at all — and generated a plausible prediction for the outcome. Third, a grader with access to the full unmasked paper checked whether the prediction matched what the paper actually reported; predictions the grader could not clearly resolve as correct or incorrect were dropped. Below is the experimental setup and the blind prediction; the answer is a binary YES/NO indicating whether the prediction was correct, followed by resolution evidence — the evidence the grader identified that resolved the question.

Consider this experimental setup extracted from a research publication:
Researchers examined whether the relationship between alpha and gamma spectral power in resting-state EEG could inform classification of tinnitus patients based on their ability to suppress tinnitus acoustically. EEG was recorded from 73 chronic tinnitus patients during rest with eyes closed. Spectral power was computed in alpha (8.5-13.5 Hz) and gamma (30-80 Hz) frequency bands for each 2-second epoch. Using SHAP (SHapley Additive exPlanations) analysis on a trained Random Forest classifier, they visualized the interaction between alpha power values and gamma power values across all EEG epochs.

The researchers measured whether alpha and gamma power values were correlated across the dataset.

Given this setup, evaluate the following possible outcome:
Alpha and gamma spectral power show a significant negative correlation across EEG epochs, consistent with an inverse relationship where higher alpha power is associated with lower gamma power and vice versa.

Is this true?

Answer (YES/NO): YES